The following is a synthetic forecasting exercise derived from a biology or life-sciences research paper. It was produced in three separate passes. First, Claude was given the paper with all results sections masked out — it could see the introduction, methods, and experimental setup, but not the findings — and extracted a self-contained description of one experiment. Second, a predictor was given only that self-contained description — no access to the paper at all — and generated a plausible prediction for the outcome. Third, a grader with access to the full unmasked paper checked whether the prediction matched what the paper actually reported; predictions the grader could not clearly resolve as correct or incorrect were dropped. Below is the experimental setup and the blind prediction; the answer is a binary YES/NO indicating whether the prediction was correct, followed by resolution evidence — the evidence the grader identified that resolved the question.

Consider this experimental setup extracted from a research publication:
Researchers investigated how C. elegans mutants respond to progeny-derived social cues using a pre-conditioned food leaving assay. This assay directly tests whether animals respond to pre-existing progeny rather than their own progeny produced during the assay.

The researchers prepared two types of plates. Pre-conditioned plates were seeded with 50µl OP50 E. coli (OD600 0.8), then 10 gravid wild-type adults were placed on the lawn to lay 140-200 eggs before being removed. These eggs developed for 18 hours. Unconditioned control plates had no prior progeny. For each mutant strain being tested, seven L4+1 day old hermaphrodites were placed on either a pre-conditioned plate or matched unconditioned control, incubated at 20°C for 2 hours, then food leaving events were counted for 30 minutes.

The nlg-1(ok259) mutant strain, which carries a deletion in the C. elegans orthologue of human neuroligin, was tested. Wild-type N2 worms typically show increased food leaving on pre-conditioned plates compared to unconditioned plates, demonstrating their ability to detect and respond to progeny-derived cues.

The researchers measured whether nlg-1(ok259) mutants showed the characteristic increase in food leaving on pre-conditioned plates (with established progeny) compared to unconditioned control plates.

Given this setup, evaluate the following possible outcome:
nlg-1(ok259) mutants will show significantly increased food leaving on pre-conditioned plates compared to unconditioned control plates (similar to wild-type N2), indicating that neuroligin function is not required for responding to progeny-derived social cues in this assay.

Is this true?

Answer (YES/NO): NO